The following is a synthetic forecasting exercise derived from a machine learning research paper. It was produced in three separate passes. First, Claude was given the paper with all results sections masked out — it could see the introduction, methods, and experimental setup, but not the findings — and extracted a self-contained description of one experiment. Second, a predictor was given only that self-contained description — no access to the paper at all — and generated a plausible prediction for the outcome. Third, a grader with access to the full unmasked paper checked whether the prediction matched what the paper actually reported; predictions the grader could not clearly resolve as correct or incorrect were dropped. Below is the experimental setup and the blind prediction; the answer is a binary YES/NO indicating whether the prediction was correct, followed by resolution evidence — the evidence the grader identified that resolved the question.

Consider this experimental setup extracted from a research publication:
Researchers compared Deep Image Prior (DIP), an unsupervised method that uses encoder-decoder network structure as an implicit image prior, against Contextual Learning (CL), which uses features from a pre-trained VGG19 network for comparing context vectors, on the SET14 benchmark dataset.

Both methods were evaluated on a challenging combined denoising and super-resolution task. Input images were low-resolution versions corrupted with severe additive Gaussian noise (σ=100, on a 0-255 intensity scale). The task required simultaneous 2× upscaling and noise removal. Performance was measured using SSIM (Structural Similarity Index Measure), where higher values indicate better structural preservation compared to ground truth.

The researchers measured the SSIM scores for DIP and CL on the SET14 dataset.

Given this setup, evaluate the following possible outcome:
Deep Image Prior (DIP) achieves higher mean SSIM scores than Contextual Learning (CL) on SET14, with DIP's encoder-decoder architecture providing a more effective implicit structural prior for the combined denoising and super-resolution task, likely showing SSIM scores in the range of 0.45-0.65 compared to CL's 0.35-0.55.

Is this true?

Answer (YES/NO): NO